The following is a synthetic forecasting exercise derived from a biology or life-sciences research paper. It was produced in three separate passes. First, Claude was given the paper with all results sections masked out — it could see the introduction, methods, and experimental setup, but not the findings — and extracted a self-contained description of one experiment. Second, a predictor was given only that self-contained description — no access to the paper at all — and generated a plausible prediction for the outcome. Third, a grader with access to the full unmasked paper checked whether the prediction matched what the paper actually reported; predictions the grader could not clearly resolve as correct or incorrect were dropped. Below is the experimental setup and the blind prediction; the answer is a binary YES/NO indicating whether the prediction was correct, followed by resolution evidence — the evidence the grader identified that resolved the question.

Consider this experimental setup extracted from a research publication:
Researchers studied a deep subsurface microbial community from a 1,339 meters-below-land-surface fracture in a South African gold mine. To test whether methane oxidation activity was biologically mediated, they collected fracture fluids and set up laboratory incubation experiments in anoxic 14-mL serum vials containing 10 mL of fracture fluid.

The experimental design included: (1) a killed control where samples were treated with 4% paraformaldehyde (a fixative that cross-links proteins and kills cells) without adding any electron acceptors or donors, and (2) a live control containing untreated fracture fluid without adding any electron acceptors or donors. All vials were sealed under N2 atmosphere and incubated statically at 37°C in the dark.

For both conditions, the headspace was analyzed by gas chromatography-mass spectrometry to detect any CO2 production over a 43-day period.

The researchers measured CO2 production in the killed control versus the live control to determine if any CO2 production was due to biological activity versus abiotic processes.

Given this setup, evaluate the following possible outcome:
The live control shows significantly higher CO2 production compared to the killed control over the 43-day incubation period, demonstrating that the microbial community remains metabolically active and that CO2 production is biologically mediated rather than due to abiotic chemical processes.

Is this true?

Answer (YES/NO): NO